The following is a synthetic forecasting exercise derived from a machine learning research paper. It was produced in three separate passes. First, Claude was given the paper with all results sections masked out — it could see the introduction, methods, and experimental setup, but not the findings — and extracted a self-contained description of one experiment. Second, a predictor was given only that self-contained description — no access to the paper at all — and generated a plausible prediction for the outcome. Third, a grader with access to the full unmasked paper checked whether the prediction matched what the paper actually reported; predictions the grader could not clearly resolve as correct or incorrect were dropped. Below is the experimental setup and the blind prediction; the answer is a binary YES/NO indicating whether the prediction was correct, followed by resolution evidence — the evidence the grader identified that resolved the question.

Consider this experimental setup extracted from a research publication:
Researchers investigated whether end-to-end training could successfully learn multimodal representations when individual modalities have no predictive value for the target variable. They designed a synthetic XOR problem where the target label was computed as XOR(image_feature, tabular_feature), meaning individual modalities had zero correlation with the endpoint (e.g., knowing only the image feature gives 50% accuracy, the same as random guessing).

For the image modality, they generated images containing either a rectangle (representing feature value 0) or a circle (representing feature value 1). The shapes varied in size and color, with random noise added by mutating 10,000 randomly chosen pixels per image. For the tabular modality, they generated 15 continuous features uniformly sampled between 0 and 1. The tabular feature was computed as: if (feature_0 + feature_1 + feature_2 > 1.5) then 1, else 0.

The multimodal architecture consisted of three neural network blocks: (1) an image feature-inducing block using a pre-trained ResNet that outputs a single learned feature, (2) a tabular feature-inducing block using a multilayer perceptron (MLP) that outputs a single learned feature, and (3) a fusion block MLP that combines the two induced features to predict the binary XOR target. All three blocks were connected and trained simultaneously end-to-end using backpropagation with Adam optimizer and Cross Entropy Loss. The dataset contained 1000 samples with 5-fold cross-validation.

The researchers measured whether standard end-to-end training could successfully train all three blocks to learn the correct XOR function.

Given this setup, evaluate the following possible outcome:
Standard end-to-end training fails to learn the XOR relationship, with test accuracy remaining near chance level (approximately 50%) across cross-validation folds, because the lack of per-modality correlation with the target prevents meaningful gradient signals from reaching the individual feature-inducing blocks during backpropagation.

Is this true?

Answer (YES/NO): YES